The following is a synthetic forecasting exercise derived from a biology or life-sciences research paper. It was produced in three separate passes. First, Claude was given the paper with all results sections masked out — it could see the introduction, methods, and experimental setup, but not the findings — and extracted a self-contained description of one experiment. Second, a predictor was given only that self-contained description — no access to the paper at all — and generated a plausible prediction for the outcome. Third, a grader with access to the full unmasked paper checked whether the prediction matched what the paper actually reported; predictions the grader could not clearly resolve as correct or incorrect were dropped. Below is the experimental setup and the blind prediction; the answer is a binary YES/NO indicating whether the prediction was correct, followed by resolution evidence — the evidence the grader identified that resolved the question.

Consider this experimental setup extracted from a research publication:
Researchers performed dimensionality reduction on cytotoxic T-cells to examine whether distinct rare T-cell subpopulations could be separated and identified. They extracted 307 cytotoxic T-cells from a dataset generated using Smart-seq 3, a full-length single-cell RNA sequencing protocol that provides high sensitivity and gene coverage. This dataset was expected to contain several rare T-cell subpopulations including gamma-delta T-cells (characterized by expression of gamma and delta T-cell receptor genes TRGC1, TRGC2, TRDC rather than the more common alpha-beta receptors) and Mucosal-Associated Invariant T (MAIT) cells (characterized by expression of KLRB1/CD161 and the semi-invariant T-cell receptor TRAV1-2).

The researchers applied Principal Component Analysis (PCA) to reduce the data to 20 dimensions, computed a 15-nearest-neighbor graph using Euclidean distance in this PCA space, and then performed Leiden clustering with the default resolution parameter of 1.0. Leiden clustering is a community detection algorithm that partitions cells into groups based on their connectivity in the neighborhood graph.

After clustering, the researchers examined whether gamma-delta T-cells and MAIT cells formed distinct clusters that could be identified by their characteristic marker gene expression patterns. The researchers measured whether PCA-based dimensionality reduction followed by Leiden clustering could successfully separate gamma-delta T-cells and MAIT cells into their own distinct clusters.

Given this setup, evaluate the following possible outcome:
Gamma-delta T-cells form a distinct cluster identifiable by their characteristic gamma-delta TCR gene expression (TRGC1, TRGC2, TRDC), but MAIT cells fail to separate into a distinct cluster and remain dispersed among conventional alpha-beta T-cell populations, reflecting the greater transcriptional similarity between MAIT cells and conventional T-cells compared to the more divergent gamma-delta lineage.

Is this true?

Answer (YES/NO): NO